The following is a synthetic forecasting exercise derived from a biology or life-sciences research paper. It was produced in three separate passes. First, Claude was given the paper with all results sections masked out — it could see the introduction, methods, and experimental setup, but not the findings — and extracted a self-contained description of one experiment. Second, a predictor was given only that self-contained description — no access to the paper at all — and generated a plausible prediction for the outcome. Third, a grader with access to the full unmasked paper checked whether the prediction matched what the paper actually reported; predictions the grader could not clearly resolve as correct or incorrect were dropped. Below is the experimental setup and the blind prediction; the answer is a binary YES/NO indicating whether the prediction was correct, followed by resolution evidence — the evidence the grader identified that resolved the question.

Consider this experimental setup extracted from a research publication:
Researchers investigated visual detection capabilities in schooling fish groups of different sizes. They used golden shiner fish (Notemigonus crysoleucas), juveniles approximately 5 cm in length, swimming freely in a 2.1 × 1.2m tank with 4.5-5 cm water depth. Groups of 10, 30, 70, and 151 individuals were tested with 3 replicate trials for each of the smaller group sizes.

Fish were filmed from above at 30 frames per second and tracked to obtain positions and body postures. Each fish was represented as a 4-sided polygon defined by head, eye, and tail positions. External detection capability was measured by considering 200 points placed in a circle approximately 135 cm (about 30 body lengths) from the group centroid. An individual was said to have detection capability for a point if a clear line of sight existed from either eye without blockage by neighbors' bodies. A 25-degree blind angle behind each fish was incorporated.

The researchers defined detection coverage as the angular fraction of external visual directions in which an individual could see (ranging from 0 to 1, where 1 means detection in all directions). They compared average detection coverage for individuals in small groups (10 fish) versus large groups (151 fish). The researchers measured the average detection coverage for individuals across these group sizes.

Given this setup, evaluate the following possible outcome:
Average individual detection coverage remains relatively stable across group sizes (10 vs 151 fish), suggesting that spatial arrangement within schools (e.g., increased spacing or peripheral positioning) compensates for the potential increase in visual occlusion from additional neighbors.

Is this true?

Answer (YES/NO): NO